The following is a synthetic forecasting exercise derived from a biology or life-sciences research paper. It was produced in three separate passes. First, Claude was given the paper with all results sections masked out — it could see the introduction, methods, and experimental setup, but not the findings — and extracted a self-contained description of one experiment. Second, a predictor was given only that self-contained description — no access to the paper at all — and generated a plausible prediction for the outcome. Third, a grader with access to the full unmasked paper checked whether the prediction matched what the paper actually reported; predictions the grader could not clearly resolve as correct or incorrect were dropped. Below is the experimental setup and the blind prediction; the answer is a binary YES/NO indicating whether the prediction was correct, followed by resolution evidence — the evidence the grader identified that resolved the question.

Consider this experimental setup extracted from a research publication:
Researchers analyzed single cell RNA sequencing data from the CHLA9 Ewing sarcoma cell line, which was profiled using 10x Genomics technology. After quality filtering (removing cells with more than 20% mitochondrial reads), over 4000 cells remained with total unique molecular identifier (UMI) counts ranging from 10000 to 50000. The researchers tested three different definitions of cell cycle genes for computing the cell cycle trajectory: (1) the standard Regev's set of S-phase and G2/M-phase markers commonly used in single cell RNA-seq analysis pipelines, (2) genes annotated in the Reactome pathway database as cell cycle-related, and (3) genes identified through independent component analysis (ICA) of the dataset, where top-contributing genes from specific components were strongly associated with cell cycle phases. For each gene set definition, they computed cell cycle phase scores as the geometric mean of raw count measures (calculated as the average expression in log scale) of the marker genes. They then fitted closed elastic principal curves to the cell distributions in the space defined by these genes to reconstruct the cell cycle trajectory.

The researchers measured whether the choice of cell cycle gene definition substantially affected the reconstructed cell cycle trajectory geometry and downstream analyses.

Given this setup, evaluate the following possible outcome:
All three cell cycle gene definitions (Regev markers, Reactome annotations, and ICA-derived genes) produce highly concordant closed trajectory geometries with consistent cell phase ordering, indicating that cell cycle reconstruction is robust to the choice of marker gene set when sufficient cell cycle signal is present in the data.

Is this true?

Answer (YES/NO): YES